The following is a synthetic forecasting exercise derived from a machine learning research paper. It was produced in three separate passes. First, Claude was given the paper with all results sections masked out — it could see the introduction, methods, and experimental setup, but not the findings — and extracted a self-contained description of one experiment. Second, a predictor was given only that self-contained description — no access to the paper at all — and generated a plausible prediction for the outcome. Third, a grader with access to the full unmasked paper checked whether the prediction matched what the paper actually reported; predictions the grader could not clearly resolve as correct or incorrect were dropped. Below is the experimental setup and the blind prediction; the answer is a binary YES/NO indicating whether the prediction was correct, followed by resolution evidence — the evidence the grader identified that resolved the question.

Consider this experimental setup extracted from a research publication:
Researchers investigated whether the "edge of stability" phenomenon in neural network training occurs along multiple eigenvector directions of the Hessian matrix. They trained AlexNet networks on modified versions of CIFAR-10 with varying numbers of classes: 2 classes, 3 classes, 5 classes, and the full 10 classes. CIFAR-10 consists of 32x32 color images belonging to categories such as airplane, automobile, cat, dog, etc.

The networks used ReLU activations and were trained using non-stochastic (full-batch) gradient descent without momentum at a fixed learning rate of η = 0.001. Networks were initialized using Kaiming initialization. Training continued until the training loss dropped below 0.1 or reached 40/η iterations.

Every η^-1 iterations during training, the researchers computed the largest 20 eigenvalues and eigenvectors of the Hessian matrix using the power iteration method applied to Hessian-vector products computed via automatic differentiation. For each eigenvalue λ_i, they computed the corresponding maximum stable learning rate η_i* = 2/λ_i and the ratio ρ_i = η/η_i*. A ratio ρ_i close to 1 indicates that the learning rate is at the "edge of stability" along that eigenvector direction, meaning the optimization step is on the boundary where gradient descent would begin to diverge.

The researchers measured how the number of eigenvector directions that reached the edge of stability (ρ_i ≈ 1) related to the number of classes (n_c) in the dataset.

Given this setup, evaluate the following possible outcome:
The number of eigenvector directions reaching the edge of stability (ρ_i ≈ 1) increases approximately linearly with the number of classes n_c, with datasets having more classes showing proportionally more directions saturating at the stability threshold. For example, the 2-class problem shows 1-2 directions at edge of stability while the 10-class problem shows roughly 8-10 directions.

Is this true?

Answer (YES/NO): YES